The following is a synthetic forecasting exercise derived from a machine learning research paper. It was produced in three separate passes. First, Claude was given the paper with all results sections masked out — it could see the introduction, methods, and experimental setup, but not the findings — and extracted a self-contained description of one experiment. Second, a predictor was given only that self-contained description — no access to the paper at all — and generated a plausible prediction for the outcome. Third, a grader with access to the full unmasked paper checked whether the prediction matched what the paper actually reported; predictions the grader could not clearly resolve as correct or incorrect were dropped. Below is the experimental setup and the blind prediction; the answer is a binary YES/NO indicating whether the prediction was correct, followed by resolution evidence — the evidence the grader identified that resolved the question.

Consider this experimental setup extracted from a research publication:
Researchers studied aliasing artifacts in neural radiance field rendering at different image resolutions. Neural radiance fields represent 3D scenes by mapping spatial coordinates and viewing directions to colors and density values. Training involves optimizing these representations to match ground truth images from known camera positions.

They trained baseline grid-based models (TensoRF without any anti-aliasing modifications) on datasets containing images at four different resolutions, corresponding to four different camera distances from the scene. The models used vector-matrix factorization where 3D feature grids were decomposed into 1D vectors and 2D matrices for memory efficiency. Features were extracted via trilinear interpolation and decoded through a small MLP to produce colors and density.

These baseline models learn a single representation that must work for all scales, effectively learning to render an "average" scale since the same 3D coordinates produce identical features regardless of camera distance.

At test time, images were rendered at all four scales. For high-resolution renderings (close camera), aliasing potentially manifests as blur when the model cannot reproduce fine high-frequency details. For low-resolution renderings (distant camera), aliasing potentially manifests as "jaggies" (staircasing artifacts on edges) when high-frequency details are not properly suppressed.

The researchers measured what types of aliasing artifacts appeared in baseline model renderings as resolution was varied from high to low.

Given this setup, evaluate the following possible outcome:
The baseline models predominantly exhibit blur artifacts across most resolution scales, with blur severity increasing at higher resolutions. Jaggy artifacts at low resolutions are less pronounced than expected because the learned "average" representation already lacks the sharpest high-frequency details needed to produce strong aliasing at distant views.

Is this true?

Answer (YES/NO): NO